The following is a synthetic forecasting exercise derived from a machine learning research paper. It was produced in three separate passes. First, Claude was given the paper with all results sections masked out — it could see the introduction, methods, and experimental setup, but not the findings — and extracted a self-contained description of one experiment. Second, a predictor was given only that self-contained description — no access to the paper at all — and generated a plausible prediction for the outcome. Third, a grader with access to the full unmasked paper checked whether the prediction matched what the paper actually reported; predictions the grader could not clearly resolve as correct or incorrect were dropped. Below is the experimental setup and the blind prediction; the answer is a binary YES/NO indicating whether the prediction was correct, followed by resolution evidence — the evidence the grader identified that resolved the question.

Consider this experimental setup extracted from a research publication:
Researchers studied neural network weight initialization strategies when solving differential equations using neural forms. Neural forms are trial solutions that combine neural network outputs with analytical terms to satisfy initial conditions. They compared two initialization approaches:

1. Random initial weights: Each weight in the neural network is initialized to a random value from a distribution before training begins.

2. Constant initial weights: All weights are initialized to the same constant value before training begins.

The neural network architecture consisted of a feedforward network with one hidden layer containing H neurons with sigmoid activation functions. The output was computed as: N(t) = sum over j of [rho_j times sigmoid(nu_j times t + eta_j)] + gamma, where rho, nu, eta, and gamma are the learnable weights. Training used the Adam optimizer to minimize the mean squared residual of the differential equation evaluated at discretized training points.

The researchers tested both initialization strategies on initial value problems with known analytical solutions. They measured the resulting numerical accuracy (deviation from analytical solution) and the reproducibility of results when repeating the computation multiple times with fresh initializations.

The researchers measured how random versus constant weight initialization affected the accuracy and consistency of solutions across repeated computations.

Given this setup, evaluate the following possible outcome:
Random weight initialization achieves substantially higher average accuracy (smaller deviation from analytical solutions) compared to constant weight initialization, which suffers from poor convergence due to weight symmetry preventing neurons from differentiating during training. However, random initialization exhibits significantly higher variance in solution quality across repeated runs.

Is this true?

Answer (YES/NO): NO